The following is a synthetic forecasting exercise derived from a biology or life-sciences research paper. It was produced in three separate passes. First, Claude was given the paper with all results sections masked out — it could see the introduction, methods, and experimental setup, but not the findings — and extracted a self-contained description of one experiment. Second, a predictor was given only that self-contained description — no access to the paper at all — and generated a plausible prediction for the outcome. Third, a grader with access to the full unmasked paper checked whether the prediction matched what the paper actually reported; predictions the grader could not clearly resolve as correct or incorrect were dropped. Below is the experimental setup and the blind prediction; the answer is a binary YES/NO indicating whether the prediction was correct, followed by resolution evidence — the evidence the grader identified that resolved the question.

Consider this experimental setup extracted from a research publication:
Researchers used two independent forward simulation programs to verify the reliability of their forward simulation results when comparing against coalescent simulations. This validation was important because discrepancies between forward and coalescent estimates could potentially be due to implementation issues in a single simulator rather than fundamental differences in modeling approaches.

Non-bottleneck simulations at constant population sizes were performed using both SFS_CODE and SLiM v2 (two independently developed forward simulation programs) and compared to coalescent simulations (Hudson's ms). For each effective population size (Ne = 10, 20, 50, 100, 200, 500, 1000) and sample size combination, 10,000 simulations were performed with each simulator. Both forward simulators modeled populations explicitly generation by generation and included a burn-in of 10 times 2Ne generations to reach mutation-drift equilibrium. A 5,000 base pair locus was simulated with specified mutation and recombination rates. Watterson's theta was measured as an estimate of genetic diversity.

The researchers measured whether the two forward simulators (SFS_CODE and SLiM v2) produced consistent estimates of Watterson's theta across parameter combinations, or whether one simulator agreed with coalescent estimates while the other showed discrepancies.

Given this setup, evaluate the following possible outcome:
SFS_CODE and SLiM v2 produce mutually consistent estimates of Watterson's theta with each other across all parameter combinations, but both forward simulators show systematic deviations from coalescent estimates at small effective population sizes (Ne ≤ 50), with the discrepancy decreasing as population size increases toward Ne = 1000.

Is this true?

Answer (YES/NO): NO